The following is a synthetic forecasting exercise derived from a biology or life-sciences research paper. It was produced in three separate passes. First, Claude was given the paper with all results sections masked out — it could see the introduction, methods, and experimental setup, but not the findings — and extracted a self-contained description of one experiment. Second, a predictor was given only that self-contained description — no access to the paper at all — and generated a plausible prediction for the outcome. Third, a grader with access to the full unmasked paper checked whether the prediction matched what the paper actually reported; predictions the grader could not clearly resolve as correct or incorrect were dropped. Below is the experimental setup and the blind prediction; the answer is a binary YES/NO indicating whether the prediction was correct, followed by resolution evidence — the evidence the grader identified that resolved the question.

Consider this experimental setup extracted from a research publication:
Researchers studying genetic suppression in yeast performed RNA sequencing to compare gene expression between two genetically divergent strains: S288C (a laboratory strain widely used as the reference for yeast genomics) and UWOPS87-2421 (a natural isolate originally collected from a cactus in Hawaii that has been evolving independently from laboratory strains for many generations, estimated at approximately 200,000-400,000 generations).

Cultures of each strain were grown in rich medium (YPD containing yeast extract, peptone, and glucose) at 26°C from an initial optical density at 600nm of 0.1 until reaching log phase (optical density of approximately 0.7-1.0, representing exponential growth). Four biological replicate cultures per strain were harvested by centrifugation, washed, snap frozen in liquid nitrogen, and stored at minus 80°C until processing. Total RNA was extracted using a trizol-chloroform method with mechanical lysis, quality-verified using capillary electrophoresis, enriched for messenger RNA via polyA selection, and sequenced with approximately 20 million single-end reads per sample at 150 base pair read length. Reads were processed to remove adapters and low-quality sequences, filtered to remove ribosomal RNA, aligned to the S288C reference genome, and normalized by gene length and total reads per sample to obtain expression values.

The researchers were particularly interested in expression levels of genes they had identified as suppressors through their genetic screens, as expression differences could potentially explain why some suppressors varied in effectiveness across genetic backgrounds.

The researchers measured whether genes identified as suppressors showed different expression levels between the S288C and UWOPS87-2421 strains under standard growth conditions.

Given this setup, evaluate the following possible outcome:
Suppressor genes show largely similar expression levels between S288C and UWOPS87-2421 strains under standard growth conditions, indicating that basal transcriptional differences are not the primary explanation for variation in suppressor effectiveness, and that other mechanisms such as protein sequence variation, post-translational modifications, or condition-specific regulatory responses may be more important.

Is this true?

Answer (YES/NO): NO